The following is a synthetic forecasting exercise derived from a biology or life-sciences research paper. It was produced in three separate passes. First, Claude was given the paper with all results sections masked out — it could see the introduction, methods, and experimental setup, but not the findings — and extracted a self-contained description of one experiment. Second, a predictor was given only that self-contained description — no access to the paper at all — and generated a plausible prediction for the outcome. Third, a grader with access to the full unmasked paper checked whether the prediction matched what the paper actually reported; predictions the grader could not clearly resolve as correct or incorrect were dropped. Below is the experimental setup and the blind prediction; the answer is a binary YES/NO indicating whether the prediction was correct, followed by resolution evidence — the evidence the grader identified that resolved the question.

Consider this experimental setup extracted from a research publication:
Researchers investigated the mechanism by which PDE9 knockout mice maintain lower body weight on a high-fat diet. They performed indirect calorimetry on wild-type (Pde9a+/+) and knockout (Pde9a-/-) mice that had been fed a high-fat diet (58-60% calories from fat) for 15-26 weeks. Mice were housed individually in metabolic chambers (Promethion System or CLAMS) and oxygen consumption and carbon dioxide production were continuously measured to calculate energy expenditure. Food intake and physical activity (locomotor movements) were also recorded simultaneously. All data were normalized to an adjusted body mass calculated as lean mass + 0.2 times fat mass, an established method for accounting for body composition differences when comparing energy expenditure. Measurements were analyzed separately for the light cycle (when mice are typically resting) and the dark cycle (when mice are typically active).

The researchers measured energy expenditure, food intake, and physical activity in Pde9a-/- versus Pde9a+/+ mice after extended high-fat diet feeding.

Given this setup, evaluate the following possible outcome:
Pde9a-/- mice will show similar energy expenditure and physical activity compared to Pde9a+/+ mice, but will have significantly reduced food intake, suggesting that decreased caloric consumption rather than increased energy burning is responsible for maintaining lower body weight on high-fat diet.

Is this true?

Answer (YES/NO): NO